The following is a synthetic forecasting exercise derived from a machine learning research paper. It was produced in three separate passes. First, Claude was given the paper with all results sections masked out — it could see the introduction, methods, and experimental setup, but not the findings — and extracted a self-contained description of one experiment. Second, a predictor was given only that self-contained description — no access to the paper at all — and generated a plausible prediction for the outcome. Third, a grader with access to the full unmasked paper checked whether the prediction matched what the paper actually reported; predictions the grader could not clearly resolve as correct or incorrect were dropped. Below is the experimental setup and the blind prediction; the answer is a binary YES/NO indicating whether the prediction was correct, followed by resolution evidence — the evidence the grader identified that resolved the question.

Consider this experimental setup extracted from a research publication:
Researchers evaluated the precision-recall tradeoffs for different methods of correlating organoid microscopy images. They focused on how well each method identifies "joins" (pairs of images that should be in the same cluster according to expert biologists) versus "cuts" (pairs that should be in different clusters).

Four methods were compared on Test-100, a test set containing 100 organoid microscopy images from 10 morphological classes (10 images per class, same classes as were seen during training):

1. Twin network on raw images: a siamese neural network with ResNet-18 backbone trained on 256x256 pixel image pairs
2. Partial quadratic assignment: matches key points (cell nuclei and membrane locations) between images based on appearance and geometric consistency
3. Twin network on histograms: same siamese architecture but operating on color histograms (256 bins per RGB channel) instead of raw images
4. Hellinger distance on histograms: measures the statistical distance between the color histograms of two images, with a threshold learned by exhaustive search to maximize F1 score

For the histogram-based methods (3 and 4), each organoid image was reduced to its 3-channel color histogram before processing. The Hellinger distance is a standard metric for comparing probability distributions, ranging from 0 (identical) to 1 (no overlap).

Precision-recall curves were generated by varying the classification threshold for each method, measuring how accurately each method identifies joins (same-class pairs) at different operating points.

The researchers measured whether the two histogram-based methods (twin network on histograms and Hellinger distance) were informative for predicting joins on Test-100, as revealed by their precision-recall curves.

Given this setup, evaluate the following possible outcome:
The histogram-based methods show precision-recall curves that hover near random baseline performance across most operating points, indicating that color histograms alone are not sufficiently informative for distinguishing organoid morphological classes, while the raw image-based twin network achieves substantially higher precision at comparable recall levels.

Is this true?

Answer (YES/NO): YES